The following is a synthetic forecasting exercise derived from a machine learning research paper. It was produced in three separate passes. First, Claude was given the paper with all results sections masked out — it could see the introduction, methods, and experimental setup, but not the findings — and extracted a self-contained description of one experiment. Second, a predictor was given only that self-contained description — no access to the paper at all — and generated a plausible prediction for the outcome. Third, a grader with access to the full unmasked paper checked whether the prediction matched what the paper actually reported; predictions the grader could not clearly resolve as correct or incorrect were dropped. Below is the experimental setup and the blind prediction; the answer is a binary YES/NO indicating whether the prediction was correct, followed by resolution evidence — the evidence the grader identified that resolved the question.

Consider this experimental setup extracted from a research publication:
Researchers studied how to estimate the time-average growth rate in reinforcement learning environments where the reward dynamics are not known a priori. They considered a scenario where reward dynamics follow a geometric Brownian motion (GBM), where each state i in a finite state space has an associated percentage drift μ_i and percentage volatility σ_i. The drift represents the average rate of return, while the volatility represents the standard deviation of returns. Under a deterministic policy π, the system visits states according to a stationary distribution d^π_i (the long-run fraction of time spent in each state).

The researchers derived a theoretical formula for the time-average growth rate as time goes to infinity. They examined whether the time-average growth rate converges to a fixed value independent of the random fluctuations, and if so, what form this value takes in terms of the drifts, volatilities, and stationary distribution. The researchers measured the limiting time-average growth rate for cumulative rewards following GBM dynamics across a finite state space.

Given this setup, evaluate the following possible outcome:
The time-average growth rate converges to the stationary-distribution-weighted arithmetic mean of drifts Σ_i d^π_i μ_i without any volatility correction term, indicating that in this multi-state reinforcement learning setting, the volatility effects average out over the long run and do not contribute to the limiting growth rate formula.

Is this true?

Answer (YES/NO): NO